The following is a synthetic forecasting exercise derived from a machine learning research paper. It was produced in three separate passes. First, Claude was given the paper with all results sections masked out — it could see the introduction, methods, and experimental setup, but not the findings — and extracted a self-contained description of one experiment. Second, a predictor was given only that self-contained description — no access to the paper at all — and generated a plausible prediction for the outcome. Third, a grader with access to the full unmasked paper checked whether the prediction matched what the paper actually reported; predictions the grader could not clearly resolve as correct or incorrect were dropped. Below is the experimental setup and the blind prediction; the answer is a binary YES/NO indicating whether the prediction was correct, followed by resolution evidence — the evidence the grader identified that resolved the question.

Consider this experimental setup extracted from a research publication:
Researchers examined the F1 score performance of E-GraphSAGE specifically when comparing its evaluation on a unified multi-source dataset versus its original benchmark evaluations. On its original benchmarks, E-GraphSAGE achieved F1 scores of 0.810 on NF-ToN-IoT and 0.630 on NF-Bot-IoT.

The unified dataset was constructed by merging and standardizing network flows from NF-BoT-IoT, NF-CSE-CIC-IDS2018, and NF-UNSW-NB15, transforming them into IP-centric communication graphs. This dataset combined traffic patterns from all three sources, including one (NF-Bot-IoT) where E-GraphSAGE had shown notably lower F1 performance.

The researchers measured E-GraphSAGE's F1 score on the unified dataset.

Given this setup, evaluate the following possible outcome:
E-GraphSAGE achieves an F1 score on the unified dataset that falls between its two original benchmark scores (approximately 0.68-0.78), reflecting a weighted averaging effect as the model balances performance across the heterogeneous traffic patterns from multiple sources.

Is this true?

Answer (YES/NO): NO